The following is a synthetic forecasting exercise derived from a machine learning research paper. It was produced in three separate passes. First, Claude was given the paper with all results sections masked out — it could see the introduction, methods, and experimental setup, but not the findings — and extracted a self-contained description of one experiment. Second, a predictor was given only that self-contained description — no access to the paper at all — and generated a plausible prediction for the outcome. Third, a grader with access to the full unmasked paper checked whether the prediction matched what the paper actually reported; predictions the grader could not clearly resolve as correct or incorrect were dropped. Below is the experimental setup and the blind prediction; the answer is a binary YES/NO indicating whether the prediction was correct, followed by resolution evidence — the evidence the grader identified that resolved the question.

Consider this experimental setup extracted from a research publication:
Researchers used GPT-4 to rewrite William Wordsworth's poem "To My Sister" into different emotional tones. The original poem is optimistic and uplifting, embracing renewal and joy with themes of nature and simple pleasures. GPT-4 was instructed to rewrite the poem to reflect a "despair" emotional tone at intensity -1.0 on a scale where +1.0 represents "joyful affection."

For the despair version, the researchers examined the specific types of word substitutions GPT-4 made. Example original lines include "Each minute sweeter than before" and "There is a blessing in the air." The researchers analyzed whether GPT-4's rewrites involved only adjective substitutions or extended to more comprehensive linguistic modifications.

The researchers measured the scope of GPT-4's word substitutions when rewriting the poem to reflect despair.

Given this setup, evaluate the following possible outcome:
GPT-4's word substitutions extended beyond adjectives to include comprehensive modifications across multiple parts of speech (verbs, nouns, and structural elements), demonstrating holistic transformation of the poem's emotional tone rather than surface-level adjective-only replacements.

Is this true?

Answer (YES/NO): NO